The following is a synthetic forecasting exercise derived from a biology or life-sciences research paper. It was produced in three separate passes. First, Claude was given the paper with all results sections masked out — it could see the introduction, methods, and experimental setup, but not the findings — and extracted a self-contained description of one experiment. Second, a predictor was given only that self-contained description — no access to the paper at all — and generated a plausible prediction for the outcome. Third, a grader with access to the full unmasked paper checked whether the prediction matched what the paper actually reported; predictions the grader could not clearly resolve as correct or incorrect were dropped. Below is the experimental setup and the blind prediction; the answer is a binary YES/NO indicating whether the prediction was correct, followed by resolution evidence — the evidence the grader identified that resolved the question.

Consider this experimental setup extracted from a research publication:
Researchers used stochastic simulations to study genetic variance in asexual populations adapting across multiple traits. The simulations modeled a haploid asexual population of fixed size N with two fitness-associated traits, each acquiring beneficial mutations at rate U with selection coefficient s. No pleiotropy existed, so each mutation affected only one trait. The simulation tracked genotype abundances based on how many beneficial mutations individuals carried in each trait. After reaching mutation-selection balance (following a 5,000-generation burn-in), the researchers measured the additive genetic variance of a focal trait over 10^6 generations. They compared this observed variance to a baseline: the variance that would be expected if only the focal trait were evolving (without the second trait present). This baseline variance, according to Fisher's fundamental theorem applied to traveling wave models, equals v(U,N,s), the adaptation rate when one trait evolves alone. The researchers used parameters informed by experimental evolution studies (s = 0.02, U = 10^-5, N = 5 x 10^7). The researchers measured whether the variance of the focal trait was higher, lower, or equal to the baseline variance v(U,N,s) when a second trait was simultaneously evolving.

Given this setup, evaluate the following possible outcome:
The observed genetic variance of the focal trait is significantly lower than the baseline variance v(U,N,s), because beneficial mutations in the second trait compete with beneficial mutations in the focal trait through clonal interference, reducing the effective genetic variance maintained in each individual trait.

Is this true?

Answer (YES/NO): NO